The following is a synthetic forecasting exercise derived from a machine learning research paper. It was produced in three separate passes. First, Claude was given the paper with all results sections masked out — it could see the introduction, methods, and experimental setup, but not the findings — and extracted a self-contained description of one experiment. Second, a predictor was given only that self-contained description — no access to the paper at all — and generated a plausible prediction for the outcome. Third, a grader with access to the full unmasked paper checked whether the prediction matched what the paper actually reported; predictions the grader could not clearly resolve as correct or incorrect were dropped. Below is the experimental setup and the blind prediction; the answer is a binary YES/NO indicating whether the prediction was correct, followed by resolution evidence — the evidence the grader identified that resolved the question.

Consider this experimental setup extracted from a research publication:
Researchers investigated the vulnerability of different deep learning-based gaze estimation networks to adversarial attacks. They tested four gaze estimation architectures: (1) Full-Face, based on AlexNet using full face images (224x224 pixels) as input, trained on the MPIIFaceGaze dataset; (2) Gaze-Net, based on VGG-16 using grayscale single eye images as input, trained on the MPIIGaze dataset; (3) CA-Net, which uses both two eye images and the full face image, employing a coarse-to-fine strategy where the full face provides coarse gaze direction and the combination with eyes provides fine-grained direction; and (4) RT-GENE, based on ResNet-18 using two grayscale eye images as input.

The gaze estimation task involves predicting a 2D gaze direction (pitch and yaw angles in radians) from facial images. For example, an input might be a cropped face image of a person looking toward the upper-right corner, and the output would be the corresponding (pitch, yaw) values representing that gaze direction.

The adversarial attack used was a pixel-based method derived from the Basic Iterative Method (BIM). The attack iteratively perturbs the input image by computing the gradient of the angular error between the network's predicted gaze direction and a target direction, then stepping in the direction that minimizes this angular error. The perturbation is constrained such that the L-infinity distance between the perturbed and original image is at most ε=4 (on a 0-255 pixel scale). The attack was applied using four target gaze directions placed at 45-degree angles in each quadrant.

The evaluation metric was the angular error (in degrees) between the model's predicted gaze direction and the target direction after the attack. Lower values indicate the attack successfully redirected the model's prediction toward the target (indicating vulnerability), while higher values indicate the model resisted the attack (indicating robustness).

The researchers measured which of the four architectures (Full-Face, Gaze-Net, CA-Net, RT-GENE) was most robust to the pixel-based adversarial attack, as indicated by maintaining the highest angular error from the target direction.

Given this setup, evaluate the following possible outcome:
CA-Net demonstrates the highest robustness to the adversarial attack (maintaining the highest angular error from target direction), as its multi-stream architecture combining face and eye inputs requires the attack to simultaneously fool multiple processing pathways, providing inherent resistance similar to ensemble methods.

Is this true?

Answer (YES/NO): YES